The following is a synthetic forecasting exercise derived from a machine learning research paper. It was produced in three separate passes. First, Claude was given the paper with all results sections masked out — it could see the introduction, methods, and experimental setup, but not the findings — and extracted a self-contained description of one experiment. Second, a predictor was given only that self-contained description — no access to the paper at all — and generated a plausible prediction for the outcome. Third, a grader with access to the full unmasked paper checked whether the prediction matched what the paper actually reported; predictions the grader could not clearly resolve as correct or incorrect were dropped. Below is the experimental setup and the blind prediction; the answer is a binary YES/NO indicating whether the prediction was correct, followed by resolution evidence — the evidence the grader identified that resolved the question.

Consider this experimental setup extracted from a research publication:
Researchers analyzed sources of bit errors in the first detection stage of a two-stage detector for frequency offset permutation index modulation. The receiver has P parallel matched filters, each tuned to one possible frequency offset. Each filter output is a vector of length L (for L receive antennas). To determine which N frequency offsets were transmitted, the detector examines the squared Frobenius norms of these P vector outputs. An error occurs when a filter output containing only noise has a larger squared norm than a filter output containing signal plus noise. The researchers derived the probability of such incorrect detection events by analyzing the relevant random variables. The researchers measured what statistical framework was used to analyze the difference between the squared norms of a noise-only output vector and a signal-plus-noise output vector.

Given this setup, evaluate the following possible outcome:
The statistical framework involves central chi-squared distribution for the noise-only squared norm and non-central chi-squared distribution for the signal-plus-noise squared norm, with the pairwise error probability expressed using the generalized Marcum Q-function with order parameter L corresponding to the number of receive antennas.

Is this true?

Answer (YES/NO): NO